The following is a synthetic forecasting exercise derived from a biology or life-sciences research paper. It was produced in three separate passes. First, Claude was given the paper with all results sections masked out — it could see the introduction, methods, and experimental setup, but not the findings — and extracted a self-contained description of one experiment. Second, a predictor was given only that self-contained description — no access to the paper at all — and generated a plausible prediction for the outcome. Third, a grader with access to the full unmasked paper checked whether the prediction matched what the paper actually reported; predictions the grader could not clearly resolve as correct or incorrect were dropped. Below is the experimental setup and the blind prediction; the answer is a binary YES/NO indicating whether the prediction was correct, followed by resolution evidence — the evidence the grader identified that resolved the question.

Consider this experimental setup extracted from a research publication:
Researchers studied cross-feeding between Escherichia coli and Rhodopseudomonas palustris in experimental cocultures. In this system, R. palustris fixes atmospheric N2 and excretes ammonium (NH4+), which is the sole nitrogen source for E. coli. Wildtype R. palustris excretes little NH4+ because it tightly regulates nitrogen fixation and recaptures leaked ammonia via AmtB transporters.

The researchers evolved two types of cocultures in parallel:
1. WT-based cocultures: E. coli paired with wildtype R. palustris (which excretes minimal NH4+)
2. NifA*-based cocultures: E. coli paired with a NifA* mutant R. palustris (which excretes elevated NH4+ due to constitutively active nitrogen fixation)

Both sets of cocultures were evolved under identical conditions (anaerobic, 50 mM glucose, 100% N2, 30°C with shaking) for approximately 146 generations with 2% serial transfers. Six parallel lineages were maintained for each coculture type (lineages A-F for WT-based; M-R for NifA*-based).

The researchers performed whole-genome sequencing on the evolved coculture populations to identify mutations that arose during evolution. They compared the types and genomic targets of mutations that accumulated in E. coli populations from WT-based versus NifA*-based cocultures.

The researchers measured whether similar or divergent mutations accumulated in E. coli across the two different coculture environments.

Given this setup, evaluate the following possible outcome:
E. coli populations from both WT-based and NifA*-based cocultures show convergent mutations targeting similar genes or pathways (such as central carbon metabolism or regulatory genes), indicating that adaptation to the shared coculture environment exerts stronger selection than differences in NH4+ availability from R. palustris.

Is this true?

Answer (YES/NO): YES